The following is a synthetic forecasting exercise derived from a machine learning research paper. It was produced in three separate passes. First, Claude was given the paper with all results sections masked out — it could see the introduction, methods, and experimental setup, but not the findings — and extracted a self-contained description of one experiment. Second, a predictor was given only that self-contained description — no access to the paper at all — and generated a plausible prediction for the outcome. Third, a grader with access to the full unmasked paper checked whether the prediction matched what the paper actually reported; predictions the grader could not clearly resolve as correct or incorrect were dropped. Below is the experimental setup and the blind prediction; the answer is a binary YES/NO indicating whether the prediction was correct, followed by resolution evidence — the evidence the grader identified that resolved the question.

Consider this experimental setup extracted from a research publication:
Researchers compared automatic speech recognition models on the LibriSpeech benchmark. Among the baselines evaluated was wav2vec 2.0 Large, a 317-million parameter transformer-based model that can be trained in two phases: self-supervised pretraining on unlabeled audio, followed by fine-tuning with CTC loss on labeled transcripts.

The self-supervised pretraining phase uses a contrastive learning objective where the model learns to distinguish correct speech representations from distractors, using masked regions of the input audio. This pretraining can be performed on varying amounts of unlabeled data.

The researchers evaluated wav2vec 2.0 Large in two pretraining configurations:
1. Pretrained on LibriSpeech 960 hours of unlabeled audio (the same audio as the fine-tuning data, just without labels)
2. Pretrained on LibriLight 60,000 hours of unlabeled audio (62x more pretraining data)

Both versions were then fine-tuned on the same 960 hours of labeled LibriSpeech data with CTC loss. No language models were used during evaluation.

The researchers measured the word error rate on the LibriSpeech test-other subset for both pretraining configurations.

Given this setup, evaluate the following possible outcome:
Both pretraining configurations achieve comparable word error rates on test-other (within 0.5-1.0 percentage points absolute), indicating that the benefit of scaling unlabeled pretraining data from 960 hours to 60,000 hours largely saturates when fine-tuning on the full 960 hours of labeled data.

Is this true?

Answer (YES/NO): NO